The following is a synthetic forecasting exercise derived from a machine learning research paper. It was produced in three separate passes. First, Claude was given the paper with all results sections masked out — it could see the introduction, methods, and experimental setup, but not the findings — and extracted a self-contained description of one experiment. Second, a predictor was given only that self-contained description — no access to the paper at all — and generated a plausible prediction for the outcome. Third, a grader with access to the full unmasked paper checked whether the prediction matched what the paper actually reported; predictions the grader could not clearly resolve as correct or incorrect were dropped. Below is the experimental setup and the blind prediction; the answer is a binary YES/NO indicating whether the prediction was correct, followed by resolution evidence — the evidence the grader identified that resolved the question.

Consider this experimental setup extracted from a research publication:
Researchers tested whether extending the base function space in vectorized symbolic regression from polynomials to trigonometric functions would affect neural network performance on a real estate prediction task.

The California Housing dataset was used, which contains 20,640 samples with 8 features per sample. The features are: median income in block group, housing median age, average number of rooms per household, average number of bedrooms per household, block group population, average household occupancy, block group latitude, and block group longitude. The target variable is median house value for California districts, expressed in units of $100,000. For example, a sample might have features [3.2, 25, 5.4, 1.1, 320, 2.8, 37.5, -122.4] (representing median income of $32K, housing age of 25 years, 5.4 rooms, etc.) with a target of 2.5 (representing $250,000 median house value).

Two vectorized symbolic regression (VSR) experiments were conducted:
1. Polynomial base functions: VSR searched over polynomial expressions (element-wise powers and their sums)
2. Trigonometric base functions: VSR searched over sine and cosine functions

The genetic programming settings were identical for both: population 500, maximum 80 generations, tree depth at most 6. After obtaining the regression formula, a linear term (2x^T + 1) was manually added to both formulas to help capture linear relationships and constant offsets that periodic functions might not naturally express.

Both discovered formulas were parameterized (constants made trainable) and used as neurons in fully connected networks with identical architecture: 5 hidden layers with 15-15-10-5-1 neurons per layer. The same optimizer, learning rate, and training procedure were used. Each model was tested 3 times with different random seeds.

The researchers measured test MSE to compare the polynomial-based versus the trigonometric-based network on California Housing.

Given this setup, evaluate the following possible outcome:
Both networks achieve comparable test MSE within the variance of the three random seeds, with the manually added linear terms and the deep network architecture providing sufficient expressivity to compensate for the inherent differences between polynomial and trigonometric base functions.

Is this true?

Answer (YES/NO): NO